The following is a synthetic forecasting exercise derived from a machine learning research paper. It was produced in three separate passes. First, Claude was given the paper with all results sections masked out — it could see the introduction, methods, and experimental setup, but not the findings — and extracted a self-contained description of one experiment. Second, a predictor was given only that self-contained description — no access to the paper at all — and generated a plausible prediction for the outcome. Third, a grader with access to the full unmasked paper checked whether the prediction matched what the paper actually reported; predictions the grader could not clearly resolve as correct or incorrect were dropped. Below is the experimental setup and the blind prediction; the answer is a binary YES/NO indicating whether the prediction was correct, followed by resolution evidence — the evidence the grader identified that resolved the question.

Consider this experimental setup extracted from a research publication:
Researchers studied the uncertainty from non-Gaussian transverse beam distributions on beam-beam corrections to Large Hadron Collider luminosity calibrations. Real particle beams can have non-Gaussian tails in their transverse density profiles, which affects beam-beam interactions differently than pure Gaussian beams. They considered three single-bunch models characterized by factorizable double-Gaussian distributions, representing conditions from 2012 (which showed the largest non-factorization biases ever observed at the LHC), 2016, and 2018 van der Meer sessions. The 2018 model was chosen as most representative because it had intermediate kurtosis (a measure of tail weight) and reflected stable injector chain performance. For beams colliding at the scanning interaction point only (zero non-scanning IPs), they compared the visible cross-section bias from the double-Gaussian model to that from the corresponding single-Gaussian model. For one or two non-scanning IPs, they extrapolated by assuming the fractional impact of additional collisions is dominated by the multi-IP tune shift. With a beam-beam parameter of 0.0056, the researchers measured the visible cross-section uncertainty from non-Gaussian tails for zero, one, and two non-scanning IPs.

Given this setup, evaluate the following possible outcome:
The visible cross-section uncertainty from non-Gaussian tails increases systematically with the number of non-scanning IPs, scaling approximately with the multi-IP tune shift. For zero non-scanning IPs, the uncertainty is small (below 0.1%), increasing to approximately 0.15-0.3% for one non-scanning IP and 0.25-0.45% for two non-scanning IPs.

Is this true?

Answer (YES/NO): NO